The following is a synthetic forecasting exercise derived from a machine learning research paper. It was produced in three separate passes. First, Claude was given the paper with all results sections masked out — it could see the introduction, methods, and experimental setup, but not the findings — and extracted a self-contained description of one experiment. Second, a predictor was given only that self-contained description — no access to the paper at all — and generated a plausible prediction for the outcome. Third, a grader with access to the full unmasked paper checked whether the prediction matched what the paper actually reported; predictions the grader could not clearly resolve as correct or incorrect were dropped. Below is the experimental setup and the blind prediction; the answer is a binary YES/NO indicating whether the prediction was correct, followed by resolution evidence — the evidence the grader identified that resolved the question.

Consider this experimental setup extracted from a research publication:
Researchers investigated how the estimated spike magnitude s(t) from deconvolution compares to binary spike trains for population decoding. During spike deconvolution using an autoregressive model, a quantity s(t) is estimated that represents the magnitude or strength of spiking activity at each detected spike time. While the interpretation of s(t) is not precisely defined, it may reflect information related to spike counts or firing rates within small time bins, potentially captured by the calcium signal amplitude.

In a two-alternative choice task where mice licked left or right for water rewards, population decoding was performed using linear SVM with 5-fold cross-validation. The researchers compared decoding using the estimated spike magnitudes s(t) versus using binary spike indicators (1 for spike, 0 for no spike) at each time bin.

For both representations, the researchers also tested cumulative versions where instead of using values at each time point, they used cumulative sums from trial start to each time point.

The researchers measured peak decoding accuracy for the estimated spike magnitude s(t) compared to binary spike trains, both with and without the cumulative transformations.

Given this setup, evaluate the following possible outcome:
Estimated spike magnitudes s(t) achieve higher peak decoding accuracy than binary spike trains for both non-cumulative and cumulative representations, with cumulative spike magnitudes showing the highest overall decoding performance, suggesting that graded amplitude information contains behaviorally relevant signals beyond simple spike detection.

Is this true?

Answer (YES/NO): NO